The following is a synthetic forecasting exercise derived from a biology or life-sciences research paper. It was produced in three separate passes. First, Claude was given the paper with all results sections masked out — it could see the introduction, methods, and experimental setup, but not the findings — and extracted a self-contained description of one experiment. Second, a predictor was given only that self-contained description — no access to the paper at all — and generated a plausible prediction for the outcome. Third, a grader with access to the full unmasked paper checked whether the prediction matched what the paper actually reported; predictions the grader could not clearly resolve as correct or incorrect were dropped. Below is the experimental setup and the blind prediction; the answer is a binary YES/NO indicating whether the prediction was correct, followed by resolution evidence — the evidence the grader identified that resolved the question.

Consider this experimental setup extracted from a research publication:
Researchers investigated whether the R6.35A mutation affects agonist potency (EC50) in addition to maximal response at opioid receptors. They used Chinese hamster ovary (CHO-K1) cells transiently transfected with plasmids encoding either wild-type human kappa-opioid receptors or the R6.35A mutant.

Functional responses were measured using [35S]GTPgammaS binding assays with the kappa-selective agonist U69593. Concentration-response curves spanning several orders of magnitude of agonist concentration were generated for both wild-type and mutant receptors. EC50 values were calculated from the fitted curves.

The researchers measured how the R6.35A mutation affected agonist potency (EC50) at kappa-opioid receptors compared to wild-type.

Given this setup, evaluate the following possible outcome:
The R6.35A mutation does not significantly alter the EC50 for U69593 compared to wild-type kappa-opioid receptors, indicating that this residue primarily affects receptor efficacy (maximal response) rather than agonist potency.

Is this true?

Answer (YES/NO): NO